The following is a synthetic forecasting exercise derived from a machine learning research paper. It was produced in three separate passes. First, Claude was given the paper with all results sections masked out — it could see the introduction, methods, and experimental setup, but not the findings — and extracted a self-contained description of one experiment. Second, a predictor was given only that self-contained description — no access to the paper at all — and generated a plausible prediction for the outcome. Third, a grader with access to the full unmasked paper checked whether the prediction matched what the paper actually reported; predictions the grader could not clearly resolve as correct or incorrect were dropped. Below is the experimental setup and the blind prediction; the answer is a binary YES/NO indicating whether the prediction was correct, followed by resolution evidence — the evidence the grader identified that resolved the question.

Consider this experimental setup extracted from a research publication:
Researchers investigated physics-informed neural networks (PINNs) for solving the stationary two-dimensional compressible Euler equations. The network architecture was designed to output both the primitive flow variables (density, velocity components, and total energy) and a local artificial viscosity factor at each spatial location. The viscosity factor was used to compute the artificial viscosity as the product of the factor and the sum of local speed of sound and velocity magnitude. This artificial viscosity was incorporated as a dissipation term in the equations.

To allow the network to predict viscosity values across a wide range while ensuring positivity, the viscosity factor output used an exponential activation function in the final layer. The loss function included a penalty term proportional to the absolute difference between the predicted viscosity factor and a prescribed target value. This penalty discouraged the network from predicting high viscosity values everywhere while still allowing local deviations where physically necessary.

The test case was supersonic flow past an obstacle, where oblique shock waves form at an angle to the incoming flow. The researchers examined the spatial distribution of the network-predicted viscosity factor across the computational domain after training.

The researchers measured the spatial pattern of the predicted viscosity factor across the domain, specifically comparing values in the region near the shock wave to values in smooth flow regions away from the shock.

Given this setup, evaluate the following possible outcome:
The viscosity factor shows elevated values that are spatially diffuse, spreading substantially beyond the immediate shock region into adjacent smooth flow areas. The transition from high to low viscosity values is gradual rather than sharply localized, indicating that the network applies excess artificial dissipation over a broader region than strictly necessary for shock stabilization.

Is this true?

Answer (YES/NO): NO